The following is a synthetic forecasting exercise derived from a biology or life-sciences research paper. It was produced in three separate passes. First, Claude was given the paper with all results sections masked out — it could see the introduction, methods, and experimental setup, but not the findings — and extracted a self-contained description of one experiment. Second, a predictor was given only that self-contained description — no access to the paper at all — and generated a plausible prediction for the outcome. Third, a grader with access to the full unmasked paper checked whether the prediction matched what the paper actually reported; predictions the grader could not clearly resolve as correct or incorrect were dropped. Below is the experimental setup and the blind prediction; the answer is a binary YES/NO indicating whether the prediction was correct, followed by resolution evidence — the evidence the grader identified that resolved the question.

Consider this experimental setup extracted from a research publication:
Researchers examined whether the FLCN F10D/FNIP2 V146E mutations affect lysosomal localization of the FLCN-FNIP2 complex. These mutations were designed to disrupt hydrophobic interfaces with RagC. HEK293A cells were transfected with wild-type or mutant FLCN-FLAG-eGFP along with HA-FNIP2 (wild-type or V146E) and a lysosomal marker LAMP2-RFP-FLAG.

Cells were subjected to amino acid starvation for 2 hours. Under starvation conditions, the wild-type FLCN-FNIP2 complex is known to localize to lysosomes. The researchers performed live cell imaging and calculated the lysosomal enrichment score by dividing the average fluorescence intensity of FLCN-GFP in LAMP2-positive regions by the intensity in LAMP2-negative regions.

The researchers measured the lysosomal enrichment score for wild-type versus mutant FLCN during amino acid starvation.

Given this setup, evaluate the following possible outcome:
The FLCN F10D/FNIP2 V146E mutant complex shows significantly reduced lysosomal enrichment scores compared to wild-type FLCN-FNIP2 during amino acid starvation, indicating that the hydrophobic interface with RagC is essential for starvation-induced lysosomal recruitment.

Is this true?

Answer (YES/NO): NO